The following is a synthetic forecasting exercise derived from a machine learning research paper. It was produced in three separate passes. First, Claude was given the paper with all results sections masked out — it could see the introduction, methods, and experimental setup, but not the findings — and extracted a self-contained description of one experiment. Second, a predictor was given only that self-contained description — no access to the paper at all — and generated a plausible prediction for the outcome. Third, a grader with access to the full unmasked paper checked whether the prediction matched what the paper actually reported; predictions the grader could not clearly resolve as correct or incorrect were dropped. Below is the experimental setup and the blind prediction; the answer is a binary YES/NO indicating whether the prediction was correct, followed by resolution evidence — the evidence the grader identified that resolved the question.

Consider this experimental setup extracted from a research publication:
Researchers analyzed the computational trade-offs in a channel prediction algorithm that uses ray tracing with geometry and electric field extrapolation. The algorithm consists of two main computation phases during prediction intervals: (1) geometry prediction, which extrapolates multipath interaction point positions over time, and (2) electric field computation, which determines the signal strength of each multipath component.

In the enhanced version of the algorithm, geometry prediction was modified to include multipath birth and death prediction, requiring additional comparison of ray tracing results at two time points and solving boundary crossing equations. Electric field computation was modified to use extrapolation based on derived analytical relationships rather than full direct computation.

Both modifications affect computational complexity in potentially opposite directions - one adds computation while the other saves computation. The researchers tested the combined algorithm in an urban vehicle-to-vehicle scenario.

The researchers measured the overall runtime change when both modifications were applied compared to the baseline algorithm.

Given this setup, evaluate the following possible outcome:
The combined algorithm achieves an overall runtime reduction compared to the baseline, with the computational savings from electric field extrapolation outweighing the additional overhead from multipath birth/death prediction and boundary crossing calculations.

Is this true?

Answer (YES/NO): YES